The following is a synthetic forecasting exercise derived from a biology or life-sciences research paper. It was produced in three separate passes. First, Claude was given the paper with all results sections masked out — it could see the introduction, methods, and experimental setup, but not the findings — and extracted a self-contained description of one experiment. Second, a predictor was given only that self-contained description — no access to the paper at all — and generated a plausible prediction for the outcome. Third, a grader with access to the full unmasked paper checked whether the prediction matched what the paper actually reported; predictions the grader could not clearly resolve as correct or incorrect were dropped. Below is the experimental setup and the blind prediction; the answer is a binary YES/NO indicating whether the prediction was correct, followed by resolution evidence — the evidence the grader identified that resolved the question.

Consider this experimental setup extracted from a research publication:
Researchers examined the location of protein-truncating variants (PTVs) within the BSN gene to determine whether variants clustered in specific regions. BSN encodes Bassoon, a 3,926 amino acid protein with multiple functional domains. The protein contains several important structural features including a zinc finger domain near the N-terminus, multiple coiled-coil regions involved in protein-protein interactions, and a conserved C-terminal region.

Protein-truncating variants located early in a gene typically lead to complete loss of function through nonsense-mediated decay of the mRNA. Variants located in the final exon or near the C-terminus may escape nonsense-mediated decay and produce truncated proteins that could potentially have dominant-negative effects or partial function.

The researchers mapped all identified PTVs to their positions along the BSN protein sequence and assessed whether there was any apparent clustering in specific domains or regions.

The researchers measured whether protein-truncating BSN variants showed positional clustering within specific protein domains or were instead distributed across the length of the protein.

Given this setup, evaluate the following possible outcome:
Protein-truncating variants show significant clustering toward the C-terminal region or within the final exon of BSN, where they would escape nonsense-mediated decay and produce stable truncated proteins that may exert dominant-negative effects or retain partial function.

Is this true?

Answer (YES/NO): NO